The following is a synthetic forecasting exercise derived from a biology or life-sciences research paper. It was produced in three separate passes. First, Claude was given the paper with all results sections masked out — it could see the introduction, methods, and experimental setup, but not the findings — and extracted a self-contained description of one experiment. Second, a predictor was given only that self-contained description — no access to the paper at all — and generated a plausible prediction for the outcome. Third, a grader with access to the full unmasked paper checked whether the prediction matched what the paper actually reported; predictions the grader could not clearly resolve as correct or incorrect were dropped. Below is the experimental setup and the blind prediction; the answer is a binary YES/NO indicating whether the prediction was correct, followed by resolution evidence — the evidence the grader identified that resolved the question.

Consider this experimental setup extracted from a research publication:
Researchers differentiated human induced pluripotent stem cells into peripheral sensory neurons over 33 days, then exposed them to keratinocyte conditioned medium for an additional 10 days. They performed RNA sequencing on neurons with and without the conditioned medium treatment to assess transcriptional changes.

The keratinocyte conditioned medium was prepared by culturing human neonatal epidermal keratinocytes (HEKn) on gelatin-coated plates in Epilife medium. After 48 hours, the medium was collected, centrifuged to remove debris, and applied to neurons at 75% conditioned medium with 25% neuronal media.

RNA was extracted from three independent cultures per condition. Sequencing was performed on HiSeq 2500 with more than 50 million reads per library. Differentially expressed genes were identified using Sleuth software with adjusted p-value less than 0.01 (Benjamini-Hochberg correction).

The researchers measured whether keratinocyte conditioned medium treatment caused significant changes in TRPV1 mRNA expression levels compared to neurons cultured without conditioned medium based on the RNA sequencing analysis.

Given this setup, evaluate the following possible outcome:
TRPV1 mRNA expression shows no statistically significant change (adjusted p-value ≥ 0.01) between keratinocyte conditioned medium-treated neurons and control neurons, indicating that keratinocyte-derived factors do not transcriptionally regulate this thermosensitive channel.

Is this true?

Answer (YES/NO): YES